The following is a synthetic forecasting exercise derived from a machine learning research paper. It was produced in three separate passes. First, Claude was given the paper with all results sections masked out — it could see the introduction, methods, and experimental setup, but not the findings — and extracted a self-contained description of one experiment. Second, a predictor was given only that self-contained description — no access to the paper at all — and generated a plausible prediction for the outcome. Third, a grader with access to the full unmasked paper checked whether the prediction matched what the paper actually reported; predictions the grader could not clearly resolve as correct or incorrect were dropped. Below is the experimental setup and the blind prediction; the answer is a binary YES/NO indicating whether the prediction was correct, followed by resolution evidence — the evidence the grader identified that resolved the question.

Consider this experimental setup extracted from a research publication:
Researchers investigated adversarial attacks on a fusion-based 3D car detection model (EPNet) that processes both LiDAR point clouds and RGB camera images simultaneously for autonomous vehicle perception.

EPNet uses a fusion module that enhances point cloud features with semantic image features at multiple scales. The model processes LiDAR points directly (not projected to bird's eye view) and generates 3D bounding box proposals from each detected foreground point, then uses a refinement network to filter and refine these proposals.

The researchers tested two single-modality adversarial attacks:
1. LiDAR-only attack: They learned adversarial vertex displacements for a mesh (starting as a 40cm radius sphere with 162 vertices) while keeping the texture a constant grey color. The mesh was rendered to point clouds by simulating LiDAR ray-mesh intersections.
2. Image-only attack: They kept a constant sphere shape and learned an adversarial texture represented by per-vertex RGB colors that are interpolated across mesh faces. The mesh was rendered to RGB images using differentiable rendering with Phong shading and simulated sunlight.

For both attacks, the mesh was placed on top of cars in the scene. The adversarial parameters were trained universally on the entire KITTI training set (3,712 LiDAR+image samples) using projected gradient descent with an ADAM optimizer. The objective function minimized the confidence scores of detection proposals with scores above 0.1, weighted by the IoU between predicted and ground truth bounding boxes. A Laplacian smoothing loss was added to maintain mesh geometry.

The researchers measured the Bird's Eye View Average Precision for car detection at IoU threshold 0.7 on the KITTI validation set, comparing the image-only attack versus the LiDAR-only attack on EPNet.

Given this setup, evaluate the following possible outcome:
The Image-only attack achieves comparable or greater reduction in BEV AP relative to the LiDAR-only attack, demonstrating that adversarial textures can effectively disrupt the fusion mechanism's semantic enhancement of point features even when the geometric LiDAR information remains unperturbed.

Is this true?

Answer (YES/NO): YES